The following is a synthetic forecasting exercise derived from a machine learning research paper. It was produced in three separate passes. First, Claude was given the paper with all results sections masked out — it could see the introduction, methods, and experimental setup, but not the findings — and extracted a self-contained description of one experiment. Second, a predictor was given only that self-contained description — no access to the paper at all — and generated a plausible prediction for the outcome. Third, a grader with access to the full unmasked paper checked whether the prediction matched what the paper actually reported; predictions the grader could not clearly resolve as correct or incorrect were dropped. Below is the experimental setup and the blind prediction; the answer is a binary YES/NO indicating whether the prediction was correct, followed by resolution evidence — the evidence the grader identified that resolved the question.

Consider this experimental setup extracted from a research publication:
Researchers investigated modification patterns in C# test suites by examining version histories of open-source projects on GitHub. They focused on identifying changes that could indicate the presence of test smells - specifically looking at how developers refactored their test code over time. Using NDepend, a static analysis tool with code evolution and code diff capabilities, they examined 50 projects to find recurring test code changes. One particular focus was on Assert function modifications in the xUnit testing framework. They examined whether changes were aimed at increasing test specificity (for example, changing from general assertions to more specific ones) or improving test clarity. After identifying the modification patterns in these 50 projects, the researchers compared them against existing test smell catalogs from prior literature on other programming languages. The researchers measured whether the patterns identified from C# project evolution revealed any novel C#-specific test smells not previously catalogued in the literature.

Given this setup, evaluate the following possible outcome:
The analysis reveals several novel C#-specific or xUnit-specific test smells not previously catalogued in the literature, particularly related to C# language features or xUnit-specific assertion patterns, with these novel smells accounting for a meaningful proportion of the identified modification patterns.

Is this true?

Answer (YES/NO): NO